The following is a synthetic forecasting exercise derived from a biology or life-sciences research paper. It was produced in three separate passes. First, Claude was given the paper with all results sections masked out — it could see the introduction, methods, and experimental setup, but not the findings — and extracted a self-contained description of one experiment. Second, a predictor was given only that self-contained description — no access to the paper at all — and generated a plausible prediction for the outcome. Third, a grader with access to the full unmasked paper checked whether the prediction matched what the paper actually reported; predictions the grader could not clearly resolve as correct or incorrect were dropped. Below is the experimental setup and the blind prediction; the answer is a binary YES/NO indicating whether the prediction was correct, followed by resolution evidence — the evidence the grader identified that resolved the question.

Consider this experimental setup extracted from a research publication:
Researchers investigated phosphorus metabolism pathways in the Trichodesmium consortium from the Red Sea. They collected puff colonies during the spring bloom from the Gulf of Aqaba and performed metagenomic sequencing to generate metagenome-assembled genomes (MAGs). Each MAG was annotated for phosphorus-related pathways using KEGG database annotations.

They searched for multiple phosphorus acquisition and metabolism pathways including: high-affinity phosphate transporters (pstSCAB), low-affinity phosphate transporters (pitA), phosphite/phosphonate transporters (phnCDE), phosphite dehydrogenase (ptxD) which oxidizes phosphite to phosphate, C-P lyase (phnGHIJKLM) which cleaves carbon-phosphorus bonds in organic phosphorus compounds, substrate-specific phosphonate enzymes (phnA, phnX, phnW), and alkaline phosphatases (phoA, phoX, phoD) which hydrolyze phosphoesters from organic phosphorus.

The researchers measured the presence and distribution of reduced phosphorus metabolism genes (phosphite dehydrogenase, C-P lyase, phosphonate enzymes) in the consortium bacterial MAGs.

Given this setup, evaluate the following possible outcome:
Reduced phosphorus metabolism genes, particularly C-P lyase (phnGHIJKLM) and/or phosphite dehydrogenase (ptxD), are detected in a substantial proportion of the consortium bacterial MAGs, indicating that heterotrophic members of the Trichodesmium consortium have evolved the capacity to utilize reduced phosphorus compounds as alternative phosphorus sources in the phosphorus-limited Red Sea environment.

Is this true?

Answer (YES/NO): YES